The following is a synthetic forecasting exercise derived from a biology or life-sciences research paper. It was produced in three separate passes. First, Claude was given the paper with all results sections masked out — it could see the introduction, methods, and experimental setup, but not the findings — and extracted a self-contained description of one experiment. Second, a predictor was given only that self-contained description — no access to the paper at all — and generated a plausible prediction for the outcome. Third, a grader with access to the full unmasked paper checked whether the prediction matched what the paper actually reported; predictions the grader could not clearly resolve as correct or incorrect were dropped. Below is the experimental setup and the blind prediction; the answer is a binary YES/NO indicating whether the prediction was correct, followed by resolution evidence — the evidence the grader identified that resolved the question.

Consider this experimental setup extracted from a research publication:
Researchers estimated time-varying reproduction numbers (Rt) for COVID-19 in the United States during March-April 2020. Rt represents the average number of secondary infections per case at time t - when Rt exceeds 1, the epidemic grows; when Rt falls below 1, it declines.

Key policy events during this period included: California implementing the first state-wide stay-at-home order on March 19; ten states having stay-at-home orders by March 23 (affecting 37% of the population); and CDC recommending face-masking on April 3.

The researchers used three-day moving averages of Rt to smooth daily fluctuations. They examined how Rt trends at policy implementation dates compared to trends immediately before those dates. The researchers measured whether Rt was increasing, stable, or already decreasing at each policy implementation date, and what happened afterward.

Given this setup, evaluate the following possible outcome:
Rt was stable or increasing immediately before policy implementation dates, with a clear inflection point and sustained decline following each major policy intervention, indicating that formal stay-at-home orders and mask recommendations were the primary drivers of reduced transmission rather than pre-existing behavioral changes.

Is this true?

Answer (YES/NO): NO